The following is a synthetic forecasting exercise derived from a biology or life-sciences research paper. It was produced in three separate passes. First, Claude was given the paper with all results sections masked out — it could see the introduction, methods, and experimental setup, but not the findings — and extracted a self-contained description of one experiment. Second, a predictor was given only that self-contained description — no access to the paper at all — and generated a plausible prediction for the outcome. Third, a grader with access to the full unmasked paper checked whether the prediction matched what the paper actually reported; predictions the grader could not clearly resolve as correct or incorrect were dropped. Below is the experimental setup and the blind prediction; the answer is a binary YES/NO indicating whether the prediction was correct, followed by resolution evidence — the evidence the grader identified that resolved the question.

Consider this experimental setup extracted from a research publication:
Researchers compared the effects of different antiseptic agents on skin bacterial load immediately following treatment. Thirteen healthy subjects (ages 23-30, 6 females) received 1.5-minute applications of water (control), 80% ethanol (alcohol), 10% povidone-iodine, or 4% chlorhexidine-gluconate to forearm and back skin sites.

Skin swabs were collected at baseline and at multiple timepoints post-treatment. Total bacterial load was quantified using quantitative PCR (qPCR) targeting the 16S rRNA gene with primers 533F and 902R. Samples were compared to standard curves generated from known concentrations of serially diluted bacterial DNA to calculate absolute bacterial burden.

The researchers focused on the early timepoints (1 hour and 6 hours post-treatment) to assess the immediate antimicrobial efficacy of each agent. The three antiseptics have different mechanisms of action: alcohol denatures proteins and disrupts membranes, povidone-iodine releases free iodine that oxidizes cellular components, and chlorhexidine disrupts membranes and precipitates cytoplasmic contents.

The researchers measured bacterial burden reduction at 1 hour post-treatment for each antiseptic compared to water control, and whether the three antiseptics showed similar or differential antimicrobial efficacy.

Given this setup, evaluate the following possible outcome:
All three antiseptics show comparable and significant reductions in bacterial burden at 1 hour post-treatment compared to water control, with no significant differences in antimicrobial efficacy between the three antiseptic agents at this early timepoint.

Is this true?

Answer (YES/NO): NO